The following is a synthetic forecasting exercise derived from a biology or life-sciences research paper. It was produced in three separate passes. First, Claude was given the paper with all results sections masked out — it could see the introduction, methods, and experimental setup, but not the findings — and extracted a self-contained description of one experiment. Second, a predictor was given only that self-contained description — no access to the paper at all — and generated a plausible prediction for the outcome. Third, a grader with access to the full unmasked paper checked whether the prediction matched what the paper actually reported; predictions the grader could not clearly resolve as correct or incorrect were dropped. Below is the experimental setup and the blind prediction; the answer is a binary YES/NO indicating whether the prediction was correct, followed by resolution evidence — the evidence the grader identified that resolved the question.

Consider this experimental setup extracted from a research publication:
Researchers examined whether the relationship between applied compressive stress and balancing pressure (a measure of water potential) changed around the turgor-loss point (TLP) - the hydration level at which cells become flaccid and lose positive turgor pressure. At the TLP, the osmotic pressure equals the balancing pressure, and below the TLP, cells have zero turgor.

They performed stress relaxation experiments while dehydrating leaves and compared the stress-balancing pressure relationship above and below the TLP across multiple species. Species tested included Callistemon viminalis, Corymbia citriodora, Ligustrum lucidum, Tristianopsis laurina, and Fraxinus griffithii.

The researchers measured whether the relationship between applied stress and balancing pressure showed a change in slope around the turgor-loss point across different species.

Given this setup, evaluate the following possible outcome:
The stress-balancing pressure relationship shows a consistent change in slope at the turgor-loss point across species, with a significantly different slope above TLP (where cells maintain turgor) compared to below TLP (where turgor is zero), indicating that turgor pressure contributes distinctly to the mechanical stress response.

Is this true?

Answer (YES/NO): NO